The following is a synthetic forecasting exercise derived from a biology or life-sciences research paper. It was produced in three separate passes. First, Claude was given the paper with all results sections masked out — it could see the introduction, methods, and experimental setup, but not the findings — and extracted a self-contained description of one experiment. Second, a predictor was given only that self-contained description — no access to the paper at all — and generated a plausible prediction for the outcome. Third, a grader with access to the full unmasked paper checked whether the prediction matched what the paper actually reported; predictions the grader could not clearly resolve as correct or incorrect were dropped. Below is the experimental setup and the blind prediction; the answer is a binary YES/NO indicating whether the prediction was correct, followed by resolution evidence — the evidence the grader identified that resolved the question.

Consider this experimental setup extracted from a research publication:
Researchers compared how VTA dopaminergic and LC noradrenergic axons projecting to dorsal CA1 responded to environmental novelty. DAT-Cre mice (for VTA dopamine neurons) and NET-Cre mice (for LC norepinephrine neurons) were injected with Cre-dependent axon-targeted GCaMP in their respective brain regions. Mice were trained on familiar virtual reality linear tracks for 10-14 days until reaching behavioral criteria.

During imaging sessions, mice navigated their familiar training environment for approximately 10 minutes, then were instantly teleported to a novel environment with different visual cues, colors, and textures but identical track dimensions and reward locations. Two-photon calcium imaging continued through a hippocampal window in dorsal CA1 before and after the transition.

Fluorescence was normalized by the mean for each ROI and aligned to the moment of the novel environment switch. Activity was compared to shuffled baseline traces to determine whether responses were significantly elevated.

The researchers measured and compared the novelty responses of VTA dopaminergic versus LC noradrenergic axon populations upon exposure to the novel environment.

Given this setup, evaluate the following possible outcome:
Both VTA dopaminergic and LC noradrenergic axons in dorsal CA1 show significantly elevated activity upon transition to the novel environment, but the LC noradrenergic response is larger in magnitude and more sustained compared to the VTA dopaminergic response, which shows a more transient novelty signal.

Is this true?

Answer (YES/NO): NO